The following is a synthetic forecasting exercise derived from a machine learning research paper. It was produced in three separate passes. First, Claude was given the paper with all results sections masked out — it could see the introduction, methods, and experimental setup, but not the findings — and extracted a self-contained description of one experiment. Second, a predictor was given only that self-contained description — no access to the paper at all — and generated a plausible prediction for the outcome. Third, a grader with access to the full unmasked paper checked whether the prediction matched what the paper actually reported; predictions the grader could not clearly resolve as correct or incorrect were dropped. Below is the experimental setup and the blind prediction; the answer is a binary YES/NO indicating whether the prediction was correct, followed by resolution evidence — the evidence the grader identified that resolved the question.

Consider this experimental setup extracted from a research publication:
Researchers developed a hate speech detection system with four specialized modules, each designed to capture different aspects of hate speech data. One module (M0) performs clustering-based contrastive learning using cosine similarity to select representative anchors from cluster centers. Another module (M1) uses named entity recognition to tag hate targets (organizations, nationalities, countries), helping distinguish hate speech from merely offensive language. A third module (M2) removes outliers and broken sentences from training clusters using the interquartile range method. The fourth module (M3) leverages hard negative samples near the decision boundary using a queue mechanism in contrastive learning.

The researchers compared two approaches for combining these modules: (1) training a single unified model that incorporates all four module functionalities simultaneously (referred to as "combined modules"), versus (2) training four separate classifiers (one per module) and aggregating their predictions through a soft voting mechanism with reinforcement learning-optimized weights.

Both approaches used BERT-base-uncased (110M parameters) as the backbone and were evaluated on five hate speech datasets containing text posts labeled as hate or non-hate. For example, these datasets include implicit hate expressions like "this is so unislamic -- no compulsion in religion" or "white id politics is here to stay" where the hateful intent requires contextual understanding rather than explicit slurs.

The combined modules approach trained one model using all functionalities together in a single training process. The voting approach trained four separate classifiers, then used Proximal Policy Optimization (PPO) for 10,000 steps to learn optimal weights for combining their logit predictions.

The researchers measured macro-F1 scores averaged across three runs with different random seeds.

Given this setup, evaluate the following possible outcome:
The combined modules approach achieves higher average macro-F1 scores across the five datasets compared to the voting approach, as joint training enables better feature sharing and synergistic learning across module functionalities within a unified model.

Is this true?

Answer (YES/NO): NO